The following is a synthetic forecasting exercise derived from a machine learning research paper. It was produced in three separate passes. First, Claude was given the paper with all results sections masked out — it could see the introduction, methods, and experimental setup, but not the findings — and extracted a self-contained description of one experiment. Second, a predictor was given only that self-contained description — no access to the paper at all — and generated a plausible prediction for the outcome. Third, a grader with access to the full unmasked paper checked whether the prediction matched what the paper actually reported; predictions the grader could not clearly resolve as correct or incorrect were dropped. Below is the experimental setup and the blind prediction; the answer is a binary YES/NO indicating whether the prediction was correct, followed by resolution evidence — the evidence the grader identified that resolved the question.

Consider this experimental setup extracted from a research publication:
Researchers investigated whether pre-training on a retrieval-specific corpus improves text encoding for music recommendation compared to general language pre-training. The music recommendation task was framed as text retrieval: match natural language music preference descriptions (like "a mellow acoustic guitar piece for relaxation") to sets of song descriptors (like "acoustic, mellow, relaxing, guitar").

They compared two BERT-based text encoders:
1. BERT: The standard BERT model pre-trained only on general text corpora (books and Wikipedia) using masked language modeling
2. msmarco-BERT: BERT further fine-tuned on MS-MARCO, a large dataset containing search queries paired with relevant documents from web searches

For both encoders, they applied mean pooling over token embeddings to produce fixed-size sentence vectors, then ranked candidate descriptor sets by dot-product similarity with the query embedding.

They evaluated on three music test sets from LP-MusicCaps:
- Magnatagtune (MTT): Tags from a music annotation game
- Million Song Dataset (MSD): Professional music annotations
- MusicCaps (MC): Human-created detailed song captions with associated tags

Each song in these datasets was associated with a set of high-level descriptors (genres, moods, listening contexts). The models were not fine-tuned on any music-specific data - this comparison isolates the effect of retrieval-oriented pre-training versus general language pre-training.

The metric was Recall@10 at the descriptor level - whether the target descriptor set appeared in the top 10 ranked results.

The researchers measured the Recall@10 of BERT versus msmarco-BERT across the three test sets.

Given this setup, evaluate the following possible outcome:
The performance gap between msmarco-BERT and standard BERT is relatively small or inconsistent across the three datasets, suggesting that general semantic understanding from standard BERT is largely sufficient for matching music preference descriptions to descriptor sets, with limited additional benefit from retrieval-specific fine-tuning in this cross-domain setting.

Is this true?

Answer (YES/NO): NO